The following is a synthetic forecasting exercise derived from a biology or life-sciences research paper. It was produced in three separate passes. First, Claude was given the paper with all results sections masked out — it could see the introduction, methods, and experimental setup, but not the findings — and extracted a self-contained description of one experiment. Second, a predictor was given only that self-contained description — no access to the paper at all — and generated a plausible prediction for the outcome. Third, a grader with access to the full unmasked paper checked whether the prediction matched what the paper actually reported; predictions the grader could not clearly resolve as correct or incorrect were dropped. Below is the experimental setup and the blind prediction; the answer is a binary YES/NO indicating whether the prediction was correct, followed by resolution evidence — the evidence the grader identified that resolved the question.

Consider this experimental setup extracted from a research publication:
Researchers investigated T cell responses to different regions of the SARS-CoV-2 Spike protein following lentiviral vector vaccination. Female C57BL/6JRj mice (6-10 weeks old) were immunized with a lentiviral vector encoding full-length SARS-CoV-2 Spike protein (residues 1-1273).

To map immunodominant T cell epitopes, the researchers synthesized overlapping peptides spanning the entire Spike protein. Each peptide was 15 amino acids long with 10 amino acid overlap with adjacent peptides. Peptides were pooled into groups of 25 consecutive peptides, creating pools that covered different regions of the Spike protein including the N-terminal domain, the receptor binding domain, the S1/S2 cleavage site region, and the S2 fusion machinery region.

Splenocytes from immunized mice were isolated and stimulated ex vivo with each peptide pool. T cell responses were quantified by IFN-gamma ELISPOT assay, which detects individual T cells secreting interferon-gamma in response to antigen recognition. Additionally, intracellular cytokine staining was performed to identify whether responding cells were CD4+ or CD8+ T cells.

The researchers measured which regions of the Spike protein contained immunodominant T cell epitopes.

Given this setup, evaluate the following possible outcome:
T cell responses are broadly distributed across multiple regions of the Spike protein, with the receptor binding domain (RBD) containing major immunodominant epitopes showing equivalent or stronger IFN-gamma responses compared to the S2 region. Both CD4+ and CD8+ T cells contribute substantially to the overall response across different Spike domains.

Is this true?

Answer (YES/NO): NO